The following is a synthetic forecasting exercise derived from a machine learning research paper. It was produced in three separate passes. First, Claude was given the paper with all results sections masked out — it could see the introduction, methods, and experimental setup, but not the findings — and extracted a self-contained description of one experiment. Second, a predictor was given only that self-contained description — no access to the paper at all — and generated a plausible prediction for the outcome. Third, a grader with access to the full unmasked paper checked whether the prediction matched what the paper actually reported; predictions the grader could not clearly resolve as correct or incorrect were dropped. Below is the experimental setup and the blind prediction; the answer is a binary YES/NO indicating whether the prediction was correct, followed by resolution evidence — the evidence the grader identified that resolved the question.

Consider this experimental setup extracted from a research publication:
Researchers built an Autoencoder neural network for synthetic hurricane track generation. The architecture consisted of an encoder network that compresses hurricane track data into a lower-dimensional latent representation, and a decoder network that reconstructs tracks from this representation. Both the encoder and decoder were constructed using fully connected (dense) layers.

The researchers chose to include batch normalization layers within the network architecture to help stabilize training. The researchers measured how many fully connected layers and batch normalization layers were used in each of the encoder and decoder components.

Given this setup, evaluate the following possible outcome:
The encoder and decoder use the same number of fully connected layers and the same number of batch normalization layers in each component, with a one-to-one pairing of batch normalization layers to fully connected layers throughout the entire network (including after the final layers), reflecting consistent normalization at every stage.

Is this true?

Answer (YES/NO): NO